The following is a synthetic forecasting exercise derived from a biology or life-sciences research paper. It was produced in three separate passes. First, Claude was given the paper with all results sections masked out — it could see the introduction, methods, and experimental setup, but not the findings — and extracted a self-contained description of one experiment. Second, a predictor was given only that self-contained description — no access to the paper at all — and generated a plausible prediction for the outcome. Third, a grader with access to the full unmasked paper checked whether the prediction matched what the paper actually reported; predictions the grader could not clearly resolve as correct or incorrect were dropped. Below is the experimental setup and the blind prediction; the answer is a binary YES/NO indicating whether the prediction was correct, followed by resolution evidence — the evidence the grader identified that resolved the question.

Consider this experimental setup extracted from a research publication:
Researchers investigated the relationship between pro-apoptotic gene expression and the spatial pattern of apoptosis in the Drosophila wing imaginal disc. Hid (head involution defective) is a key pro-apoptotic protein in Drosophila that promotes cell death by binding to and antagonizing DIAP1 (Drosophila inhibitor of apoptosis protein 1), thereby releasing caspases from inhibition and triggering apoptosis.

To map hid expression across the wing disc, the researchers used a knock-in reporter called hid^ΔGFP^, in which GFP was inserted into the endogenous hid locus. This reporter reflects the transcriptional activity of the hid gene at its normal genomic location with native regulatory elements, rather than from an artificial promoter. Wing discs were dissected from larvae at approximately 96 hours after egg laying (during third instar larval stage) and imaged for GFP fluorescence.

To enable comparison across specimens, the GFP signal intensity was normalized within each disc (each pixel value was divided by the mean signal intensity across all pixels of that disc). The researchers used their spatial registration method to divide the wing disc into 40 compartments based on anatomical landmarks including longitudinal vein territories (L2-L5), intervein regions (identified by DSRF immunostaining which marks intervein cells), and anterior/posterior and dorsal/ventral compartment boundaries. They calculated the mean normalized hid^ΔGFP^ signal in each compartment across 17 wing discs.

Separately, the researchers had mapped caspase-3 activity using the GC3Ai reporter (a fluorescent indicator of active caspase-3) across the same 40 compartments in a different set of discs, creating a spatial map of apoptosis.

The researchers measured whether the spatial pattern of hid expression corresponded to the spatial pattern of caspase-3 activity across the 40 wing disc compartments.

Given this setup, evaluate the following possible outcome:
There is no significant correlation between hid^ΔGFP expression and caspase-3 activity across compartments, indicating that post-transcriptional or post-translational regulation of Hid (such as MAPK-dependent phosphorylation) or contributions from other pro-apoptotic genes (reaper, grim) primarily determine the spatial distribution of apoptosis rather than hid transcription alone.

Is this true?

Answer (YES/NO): NO